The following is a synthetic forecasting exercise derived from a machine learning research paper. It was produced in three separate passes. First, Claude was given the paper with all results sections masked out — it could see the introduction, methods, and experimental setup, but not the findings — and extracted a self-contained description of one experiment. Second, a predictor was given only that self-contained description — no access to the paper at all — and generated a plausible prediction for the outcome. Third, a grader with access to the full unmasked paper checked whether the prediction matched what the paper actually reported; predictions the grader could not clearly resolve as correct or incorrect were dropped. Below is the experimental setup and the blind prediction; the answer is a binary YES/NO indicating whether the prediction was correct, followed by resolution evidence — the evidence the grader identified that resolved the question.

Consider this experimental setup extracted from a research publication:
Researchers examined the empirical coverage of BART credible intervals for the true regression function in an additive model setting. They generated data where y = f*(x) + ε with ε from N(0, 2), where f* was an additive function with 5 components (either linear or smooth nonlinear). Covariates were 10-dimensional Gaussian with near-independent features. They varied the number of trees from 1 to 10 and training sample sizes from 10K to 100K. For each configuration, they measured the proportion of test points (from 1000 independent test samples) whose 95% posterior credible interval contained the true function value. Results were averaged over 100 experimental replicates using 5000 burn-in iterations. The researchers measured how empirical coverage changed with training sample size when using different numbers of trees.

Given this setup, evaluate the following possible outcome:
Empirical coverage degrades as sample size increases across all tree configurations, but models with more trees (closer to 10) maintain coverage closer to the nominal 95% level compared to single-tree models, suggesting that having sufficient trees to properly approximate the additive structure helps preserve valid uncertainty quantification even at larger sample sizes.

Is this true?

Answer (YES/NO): YES